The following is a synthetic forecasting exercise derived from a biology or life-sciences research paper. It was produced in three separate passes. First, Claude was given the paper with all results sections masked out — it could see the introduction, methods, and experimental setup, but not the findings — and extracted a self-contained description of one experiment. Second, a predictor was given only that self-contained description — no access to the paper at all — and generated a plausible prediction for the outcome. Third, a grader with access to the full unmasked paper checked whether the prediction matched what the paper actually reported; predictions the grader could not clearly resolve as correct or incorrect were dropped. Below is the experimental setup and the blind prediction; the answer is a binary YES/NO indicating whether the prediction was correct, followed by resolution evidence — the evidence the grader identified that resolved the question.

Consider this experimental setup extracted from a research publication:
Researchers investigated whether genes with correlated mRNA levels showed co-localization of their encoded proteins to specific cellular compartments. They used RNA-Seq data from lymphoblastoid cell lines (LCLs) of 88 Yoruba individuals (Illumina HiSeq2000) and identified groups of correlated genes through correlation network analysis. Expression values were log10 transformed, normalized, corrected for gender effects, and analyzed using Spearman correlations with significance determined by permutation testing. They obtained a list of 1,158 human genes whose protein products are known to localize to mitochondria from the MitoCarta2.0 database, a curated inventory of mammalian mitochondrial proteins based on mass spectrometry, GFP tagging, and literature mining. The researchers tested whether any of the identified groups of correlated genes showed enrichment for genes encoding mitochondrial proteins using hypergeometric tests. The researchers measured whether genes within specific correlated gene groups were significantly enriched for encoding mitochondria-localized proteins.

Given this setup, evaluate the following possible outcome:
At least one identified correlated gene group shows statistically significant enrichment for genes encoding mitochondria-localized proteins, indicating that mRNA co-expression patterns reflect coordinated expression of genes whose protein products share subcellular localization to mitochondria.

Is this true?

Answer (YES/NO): YES